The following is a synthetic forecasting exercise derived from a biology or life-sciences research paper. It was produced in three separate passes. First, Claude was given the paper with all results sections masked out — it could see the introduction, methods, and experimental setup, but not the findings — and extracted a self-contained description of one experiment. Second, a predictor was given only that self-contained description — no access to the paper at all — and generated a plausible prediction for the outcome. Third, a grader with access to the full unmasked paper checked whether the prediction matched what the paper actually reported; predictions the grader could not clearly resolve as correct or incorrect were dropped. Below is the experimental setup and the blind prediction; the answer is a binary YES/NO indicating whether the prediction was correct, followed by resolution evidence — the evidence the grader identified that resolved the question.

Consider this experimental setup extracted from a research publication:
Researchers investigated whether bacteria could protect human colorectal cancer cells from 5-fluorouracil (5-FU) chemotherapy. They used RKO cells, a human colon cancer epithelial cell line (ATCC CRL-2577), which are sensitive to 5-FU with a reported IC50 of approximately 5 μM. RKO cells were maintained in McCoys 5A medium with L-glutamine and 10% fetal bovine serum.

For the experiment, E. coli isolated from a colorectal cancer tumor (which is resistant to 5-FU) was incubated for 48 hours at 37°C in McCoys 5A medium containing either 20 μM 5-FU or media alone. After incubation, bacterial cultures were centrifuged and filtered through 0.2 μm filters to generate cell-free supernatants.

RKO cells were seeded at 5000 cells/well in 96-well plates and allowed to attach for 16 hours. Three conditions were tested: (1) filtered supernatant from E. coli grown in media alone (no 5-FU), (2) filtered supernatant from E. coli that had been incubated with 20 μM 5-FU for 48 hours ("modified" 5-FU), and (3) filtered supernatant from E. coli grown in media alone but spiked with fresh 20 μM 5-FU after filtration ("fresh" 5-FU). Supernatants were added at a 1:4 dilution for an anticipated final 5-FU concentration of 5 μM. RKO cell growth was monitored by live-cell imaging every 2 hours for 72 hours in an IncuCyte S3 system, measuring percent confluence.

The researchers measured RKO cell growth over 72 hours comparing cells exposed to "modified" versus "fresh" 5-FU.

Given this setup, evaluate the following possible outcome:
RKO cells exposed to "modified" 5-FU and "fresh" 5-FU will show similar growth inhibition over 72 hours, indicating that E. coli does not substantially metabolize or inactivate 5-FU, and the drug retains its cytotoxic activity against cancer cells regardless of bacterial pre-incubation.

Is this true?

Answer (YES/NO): NO